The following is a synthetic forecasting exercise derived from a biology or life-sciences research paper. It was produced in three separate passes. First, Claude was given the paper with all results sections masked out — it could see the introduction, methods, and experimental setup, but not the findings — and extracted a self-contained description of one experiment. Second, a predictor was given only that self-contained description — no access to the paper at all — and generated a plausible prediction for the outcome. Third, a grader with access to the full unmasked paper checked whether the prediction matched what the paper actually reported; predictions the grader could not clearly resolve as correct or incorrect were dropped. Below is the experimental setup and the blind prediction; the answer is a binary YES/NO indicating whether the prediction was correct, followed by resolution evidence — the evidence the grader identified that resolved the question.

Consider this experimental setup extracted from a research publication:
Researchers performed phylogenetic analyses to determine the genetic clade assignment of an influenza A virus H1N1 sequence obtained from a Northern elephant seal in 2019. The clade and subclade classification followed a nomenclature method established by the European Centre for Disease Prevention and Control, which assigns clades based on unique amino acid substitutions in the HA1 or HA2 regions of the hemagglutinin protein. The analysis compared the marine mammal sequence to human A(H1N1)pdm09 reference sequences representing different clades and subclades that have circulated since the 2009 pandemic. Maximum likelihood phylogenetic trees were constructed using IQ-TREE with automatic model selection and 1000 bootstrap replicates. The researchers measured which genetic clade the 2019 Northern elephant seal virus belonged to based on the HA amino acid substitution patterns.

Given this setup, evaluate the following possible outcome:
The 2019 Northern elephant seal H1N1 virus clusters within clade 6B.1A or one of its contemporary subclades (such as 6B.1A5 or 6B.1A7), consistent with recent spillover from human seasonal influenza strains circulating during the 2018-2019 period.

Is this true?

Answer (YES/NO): YES